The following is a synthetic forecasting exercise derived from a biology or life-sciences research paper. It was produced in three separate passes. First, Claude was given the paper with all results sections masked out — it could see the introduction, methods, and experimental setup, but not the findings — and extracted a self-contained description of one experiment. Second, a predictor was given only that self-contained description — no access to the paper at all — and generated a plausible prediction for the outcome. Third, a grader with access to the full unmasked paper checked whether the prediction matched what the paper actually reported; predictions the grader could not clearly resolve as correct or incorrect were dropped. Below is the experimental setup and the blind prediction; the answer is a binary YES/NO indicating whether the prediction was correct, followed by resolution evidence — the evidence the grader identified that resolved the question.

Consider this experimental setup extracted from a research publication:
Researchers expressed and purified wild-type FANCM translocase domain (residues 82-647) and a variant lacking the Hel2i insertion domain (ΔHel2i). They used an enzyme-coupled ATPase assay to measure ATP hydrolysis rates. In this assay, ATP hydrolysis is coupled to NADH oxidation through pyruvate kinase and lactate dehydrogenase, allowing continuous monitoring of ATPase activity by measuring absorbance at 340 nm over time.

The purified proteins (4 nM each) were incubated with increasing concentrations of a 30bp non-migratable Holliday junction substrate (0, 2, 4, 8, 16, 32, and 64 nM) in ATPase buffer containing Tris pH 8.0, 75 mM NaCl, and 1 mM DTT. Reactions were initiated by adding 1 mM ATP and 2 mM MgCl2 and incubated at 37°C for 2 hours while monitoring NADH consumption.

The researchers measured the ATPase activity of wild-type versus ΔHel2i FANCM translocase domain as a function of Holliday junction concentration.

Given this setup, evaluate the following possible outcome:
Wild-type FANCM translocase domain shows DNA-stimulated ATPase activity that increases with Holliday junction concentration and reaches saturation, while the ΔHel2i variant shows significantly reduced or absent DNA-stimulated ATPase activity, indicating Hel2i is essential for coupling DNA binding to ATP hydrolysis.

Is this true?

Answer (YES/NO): YES